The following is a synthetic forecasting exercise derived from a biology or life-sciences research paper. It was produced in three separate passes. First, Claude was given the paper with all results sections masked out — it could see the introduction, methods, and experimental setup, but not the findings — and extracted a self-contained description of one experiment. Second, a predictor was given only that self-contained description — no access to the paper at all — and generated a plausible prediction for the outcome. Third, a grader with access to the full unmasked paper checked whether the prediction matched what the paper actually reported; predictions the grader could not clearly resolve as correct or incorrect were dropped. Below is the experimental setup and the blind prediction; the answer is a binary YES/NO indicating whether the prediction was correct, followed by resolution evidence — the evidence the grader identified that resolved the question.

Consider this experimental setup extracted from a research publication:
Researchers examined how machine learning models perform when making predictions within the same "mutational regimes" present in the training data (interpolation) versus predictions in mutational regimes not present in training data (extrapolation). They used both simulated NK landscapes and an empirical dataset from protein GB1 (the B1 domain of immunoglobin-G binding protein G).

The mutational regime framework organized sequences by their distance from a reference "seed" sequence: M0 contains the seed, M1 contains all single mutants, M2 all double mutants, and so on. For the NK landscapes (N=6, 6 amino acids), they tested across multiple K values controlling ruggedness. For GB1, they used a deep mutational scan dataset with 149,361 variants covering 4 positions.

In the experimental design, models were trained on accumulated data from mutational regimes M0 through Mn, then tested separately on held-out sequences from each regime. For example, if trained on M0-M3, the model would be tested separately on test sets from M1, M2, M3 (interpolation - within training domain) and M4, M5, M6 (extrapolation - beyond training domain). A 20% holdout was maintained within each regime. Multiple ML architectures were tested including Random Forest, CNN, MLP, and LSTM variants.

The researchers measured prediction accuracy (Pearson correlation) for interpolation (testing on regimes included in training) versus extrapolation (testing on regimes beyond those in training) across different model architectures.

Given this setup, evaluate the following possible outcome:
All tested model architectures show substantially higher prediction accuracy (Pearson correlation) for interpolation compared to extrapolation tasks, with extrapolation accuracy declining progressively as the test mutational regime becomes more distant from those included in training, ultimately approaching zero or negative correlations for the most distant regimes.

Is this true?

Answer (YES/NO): NO